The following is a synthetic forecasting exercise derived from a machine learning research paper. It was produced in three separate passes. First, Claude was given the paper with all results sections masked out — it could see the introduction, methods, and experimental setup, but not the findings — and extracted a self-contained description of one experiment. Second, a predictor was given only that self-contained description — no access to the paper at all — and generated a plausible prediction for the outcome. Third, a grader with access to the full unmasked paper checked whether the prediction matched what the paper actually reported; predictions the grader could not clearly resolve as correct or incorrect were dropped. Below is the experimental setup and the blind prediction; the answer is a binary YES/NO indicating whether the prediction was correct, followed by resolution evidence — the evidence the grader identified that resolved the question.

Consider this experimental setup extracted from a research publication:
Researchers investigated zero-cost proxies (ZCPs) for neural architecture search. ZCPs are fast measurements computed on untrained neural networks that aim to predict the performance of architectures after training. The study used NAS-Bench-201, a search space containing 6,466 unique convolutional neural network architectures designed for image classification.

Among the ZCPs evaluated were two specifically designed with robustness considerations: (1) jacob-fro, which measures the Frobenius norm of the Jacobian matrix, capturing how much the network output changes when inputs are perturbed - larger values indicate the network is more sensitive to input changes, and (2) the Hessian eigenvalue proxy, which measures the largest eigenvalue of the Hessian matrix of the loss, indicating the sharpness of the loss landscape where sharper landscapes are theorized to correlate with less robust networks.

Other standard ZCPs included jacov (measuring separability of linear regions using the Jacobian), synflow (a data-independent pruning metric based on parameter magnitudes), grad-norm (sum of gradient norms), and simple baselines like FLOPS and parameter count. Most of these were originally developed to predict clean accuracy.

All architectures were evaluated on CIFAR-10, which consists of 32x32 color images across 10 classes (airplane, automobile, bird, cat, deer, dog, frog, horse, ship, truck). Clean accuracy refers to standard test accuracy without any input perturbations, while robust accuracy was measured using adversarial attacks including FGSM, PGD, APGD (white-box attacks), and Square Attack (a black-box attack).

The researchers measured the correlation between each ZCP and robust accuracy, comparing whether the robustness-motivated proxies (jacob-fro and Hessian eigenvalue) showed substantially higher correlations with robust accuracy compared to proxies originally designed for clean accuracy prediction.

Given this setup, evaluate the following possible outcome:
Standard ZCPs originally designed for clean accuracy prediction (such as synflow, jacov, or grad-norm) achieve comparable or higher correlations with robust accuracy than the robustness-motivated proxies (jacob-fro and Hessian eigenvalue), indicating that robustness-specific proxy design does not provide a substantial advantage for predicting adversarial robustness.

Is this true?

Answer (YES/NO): YES